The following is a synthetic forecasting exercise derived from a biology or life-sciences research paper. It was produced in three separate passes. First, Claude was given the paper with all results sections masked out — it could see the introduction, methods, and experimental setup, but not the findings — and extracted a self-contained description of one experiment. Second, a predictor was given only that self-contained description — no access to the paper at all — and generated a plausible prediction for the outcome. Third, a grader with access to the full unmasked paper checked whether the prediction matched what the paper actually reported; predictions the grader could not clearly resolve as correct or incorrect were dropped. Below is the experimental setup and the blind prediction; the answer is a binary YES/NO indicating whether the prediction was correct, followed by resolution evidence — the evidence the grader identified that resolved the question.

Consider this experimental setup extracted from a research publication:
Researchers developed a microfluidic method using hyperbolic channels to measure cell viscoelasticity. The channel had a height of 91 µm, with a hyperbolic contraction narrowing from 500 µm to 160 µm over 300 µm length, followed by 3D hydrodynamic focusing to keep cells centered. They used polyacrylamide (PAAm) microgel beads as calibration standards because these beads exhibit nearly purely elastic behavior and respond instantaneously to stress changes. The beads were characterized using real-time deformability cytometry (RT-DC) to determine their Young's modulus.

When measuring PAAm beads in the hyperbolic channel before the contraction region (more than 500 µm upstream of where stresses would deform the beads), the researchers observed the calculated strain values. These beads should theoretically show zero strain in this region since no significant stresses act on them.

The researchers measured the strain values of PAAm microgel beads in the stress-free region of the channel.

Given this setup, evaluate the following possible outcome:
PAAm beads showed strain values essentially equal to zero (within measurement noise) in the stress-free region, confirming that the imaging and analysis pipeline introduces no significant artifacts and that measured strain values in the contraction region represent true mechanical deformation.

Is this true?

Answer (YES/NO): NO